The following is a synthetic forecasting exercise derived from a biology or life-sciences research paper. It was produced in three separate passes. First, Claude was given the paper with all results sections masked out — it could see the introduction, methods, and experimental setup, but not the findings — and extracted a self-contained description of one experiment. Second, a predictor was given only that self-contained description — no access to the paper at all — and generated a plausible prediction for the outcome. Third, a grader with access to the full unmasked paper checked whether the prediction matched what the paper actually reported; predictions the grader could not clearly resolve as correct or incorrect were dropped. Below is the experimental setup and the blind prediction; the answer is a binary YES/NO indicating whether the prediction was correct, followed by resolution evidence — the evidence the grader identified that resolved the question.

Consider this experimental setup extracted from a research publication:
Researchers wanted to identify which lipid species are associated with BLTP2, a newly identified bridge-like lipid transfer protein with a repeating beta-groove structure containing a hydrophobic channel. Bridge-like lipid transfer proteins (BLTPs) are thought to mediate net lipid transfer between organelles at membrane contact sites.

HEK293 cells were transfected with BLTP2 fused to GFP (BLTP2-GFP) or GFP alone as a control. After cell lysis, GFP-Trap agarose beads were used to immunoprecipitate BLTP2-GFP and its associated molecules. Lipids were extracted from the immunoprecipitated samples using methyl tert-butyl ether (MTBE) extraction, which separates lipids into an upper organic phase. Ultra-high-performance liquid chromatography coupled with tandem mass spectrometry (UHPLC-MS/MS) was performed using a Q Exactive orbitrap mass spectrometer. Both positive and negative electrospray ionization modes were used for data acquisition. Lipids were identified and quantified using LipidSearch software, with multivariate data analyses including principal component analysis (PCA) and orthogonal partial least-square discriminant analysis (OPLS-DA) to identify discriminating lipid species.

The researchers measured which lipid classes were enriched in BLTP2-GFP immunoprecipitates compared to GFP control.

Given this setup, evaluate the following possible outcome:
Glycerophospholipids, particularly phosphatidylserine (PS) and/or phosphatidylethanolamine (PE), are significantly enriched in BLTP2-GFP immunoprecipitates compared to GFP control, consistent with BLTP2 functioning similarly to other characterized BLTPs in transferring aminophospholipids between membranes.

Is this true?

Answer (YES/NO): YES